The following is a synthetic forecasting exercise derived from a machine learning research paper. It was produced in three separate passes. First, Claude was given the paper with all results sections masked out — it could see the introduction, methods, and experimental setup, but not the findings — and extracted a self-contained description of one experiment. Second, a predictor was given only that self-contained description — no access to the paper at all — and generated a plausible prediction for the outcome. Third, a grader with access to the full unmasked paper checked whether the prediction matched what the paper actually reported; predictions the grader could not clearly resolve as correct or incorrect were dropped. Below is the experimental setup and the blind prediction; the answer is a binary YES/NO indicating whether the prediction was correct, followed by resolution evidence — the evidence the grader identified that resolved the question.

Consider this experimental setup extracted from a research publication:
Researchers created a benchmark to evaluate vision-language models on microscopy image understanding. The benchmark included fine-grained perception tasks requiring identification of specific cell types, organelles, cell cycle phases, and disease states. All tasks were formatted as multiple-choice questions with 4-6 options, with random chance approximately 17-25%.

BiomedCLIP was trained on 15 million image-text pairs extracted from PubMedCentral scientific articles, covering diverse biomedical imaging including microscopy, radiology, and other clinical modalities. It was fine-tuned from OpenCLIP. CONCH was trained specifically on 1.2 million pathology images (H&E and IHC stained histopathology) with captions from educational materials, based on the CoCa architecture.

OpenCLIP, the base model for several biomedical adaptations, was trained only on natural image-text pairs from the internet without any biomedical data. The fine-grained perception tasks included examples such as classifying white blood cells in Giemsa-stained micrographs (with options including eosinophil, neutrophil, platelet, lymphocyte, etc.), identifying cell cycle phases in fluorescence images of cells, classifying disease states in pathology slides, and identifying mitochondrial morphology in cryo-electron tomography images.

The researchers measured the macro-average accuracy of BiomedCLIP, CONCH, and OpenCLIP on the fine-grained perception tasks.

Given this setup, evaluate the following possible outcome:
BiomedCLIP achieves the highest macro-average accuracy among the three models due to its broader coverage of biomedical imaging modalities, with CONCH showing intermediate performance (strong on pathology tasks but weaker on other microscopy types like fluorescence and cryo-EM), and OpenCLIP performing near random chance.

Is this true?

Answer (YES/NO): NO